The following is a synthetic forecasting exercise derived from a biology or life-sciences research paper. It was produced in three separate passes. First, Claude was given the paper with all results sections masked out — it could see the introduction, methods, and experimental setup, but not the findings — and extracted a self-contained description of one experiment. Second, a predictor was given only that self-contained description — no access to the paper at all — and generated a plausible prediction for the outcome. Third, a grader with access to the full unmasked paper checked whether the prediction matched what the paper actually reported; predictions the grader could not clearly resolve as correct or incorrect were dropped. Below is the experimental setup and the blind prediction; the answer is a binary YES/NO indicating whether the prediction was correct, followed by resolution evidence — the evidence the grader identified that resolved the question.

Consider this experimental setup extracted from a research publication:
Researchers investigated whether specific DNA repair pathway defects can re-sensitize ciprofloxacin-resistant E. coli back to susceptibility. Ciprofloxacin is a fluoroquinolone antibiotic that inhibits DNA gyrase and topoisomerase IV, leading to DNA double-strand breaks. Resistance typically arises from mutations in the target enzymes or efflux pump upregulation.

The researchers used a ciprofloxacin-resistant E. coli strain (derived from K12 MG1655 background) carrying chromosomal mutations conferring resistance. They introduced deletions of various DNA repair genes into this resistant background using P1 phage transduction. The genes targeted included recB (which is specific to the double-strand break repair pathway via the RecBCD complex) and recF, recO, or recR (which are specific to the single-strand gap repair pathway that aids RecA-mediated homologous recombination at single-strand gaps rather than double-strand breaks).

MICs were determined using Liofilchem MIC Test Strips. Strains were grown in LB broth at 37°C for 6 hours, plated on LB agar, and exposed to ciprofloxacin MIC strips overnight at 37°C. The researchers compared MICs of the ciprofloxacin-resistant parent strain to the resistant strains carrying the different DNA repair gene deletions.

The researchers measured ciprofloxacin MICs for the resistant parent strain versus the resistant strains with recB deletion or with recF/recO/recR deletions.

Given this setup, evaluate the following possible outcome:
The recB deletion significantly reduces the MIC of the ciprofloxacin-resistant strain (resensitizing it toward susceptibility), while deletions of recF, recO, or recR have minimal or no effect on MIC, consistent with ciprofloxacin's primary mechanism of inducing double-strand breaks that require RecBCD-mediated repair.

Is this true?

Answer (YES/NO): YES